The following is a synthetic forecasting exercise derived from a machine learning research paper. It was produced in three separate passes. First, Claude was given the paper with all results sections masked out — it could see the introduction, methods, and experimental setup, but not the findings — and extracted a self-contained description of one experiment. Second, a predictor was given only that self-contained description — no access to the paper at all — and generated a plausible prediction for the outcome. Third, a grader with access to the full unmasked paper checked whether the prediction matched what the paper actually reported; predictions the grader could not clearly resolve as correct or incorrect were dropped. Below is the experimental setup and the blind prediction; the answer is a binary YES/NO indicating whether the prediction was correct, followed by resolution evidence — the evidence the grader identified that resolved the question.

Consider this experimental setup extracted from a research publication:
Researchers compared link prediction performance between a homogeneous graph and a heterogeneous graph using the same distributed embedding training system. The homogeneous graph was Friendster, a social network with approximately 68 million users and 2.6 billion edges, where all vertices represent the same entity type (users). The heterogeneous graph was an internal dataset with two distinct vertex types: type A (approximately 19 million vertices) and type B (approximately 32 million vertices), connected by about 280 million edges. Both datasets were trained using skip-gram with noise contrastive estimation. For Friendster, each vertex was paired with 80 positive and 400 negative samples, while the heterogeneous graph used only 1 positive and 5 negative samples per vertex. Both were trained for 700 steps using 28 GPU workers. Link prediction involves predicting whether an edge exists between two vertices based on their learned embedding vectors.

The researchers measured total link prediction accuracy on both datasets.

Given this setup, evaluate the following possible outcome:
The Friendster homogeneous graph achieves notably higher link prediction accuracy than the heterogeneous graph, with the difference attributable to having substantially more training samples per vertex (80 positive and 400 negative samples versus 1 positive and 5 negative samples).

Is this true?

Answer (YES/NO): NO